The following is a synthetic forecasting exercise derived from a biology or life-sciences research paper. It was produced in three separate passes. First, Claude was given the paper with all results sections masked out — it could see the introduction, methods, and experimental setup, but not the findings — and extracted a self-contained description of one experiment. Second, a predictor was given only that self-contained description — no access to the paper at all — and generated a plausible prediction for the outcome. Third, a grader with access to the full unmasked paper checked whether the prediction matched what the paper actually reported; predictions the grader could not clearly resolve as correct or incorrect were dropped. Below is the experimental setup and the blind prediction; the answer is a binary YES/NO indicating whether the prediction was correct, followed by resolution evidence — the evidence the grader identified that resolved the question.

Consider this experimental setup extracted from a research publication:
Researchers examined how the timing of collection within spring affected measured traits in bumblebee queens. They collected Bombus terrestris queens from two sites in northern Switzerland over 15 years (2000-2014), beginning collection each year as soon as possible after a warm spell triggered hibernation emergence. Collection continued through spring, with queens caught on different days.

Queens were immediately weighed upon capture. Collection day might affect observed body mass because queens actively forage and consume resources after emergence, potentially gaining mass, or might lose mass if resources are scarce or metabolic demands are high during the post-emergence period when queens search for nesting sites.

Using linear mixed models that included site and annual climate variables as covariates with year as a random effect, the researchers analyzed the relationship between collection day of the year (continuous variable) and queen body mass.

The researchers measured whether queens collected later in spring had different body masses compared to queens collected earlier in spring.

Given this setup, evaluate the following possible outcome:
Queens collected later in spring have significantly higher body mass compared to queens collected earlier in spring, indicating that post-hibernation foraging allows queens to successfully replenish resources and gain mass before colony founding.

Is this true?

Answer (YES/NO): NO